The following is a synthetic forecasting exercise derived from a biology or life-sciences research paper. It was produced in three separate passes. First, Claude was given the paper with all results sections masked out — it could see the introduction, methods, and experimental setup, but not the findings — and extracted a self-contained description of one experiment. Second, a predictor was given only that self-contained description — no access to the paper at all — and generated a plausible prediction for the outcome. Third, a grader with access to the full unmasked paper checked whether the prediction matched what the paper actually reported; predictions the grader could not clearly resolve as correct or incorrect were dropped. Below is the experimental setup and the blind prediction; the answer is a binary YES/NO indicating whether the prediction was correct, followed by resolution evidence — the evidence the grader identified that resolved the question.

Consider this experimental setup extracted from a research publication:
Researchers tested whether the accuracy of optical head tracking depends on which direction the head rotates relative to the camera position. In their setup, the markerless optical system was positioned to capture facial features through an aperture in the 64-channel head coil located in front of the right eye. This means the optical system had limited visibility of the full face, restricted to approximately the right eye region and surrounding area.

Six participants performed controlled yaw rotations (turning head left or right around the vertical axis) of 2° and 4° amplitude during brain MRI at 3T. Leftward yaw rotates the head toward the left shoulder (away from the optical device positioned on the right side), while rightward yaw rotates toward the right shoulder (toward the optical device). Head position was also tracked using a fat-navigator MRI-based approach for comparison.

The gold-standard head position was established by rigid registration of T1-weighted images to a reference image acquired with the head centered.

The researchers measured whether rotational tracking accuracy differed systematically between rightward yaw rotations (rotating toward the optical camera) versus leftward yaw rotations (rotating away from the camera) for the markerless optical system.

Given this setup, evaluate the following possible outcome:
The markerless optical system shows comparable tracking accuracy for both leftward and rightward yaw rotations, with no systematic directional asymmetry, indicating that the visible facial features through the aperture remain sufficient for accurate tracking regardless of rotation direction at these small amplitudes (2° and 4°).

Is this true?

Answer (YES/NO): NO